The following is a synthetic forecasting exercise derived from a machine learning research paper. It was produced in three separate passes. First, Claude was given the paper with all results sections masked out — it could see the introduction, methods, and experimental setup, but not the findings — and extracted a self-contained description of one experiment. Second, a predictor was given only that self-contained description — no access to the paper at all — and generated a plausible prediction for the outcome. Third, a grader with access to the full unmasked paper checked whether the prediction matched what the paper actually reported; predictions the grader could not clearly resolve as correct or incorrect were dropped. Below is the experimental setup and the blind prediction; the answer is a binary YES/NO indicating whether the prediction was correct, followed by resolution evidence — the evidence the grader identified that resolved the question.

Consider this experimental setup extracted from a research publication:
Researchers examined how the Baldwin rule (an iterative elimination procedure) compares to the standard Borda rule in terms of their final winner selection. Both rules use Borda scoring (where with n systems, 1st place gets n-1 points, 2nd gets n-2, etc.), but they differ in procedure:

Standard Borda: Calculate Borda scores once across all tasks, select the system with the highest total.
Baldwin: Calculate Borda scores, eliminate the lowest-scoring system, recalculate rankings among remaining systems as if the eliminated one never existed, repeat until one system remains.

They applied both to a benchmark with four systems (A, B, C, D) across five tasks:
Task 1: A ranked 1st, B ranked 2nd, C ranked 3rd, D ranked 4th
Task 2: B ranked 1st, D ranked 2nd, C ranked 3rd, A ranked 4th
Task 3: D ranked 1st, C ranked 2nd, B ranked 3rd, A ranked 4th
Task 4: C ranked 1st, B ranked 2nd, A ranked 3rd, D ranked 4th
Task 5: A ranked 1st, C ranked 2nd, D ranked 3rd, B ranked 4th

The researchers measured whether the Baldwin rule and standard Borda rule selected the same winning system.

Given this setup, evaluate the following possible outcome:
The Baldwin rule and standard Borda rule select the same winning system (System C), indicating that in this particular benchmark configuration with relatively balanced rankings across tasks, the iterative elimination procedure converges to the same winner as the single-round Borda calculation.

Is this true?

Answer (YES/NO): NO